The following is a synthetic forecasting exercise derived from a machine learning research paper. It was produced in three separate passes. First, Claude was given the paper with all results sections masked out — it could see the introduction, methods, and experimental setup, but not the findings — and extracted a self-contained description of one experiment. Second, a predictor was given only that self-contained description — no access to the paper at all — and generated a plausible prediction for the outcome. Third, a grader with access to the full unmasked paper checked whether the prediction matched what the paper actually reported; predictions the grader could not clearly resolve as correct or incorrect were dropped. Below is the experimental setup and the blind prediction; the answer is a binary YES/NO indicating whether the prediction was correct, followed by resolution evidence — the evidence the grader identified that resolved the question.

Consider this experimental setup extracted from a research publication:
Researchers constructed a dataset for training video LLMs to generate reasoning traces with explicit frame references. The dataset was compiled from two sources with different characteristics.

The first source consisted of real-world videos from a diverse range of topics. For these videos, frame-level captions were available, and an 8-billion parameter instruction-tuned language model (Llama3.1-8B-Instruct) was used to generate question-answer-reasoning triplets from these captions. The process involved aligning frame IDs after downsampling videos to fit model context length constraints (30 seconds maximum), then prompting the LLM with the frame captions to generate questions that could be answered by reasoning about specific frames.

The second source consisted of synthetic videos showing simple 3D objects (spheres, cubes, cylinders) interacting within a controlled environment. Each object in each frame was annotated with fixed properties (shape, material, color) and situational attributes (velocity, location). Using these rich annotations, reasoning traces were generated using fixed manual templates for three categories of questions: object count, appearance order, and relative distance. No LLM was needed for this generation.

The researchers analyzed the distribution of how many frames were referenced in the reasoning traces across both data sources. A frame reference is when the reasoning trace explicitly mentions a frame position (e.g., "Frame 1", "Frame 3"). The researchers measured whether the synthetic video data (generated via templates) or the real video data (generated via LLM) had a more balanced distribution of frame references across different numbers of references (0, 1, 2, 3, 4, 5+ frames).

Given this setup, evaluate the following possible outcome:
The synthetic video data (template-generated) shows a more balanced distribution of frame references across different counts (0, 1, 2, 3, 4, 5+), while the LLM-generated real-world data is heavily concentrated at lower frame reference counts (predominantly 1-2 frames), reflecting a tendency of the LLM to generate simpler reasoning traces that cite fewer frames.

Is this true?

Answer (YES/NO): YES